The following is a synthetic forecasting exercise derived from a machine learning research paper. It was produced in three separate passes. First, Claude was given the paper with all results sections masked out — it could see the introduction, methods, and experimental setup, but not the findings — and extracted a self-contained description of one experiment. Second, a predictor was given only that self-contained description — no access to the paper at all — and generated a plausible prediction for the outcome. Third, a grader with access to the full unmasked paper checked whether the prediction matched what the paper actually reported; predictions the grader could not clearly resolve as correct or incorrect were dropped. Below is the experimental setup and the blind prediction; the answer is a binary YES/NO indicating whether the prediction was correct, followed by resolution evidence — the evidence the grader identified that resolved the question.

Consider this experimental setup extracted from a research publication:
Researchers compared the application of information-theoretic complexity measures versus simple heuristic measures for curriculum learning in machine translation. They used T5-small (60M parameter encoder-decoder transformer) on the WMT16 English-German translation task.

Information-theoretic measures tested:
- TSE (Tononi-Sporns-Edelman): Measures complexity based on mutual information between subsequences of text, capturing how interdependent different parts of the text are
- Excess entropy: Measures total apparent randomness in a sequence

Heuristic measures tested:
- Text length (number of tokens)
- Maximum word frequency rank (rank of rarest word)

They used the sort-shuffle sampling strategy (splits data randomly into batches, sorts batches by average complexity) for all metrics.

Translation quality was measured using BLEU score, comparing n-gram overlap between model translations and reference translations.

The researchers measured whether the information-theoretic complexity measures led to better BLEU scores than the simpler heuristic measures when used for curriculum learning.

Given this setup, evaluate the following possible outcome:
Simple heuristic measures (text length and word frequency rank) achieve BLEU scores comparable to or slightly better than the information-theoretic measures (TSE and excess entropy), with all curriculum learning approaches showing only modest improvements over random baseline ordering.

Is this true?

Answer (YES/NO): NO